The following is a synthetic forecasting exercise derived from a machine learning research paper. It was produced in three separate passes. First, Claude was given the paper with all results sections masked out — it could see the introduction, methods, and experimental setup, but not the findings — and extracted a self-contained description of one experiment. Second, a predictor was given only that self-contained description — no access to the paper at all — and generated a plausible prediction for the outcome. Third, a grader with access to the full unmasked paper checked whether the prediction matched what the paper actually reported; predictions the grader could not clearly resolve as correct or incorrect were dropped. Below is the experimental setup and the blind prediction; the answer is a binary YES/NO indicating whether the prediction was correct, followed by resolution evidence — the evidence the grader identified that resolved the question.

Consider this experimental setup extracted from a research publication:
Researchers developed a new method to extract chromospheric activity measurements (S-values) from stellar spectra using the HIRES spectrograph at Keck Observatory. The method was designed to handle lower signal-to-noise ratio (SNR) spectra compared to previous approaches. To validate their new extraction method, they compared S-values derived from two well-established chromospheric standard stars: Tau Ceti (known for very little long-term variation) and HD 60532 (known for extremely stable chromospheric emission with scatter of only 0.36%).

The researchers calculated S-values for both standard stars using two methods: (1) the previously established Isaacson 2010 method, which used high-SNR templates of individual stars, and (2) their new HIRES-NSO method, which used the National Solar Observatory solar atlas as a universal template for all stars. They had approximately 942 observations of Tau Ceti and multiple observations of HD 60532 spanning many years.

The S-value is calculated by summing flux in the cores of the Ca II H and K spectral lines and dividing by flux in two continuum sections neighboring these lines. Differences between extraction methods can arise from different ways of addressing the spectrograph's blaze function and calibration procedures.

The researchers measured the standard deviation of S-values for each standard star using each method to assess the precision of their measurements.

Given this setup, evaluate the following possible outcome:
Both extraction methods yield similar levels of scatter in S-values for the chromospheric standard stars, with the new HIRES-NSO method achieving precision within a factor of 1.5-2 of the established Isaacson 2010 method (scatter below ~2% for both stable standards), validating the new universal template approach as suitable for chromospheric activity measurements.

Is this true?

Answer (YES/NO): NO